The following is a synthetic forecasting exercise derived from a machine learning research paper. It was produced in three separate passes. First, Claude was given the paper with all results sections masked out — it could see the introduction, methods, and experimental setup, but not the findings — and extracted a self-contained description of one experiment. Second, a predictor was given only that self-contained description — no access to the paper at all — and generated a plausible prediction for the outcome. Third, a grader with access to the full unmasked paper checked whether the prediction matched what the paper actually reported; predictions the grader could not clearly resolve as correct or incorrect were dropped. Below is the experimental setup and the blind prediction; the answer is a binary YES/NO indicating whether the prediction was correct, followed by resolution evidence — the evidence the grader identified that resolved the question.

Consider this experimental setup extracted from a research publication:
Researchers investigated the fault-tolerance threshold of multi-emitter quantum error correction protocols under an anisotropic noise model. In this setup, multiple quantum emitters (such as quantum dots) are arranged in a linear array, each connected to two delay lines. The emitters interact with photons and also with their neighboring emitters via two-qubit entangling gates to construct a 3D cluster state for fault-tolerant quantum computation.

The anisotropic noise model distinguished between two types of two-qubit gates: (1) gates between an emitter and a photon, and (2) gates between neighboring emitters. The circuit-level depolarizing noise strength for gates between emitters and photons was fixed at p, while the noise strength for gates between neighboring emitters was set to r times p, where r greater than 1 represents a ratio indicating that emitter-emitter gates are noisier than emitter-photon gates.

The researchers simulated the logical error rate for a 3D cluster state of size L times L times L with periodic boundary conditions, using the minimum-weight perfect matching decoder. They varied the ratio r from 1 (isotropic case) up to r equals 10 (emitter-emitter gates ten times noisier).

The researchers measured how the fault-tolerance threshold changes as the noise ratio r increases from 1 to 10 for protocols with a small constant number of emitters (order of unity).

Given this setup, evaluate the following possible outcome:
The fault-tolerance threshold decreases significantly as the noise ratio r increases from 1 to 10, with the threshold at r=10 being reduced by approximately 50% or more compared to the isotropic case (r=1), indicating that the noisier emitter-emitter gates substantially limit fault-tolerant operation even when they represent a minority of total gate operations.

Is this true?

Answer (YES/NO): NO